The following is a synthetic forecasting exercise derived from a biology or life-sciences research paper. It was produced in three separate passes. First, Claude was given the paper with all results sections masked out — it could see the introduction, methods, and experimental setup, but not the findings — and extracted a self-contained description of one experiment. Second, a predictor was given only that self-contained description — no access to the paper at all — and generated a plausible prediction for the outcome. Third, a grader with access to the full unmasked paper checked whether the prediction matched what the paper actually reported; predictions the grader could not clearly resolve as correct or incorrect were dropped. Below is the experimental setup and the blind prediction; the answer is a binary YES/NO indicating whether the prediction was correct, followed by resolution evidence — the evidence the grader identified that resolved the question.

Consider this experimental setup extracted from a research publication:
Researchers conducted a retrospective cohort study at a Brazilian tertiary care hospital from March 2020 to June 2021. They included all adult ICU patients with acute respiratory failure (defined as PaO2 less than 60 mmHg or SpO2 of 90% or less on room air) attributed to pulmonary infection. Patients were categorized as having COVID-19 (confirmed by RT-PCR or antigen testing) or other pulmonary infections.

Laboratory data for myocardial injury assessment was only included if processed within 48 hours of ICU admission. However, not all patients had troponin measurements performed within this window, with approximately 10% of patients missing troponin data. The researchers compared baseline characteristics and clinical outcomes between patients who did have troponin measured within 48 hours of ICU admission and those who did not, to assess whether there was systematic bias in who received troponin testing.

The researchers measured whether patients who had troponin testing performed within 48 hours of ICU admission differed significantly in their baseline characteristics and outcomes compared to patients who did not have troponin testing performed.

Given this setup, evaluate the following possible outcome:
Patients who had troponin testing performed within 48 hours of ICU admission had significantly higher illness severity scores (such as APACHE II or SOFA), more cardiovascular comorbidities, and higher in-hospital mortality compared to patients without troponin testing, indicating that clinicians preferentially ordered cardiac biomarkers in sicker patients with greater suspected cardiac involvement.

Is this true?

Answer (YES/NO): NO